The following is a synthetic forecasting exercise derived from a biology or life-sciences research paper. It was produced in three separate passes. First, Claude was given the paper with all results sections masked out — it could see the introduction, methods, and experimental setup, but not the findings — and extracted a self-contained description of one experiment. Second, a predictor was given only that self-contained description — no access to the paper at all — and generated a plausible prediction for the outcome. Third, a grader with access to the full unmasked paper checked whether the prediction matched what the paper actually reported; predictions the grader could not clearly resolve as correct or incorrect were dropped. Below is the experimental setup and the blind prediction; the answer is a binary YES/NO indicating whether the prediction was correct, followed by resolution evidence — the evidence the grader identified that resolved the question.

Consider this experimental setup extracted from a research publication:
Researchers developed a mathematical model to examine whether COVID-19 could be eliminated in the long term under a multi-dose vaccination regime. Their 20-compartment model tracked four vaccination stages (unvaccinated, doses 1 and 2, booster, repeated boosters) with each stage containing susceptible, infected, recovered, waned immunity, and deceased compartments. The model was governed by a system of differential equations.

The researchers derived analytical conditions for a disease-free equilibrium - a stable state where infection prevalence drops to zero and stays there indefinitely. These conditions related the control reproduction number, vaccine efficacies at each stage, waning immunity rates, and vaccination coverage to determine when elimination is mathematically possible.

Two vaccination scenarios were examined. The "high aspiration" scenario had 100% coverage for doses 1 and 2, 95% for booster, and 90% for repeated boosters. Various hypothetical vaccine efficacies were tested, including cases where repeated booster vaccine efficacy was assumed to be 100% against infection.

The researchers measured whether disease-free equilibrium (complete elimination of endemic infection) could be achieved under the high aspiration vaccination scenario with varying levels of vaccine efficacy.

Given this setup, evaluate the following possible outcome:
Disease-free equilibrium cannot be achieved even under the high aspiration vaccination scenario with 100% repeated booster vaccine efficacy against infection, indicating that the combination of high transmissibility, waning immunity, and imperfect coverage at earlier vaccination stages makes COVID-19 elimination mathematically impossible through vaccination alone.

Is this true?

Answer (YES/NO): NO